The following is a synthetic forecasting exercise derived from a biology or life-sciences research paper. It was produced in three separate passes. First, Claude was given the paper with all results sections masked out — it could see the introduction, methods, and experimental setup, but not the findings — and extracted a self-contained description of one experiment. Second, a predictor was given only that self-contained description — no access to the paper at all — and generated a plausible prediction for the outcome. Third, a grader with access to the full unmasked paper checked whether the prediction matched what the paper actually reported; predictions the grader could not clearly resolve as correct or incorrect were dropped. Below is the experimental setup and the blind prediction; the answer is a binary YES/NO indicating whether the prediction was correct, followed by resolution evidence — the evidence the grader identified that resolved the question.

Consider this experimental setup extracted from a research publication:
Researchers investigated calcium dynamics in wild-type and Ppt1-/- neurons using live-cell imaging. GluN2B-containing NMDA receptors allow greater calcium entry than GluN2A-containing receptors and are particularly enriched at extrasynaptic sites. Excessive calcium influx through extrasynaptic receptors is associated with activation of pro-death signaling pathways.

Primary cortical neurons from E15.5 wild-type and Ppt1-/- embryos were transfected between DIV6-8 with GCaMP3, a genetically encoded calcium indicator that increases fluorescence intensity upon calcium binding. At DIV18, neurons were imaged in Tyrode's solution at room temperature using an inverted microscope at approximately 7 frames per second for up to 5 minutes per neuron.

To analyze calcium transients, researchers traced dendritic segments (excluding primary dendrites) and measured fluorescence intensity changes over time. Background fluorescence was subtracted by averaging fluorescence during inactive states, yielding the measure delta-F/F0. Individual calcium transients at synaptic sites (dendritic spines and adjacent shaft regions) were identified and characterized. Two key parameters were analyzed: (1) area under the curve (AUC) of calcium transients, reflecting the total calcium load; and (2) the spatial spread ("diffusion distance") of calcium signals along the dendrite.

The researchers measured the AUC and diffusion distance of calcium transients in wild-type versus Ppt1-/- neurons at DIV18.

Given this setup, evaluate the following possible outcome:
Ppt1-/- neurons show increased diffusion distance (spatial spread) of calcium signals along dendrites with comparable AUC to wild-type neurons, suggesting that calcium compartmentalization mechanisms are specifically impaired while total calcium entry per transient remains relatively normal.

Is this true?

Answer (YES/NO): NO